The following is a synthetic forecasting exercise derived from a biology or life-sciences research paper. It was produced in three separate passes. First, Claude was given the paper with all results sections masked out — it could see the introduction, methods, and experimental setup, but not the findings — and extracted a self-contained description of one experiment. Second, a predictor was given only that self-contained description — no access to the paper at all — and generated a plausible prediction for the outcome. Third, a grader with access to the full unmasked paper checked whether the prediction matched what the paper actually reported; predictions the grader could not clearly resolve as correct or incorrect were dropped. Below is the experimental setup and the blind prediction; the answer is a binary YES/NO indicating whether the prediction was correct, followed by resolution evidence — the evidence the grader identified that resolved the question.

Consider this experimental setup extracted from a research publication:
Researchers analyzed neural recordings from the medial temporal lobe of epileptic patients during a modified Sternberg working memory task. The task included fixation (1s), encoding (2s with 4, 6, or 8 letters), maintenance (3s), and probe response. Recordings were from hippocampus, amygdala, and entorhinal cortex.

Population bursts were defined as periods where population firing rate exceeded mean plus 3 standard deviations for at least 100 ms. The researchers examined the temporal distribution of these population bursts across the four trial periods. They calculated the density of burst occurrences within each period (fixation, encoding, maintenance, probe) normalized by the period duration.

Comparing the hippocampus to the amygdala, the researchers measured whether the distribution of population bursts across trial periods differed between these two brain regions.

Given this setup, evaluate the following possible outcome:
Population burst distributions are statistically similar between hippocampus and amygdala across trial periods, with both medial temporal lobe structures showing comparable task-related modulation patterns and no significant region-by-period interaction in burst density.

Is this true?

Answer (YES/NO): NO